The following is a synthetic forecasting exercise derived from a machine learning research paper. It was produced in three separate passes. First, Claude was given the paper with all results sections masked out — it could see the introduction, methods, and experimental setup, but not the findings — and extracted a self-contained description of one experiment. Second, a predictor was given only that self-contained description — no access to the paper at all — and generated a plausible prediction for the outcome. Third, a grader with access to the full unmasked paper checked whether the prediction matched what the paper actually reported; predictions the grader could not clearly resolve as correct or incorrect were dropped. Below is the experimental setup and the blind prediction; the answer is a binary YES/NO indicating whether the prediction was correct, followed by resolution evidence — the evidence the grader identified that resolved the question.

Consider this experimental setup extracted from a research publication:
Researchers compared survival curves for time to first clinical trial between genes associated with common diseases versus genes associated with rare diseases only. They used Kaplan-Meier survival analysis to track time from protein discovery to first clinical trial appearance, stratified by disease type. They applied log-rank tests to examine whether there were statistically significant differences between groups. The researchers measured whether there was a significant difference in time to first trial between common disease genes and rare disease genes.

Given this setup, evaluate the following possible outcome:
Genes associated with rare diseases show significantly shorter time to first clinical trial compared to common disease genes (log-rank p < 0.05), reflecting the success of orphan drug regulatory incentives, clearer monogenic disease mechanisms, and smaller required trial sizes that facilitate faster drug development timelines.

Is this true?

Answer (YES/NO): NO